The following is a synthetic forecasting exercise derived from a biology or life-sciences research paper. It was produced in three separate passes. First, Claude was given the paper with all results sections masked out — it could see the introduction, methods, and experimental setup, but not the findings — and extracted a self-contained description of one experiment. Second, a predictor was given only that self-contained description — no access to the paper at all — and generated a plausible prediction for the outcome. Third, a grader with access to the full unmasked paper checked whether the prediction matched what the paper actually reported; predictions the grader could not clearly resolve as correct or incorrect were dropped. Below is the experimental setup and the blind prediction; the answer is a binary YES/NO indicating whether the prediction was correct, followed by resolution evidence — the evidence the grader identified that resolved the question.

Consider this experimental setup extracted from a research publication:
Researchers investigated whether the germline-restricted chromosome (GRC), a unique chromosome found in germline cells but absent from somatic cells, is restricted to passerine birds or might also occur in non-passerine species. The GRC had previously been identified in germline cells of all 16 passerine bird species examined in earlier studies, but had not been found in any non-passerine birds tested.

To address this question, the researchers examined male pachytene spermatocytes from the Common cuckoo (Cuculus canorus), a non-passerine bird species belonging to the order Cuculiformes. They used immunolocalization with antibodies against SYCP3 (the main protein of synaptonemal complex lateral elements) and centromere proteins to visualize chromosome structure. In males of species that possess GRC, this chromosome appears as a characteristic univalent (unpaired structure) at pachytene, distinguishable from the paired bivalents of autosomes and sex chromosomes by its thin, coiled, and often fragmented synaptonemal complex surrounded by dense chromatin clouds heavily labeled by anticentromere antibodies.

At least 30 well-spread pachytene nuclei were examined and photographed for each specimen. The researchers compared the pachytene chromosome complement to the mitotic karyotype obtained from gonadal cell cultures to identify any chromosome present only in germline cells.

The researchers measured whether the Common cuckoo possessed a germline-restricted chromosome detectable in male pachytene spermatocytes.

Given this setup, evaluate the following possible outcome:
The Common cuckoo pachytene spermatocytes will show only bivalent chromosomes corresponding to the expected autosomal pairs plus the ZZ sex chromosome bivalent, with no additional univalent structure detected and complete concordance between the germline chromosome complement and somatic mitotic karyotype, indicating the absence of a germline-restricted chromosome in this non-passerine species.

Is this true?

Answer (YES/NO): YES